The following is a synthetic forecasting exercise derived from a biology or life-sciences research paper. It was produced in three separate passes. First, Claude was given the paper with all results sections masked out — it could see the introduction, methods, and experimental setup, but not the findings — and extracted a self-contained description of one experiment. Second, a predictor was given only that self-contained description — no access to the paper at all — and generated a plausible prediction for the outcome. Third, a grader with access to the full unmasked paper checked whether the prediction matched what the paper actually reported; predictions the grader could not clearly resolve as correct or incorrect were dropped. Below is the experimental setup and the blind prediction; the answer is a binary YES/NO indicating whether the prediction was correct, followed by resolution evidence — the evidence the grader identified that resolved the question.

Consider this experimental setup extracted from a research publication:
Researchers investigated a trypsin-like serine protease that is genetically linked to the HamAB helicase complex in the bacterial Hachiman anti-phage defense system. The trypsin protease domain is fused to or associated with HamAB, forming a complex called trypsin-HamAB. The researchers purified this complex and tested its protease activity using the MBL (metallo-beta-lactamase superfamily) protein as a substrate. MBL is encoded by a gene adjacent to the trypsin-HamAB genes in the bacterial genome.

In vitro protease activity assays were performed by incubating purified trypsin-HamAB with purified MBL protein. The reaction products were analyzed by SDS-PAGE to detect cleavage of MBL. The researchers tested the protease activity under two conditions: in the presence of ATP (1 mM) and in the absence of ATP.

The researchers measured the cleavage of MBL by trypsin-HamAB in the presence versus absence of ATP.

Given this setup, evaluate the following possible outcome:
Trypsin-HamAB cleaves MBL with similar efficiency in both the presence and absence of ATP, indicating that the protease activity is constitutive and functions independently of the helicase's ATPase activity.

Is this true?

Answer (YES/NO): NO